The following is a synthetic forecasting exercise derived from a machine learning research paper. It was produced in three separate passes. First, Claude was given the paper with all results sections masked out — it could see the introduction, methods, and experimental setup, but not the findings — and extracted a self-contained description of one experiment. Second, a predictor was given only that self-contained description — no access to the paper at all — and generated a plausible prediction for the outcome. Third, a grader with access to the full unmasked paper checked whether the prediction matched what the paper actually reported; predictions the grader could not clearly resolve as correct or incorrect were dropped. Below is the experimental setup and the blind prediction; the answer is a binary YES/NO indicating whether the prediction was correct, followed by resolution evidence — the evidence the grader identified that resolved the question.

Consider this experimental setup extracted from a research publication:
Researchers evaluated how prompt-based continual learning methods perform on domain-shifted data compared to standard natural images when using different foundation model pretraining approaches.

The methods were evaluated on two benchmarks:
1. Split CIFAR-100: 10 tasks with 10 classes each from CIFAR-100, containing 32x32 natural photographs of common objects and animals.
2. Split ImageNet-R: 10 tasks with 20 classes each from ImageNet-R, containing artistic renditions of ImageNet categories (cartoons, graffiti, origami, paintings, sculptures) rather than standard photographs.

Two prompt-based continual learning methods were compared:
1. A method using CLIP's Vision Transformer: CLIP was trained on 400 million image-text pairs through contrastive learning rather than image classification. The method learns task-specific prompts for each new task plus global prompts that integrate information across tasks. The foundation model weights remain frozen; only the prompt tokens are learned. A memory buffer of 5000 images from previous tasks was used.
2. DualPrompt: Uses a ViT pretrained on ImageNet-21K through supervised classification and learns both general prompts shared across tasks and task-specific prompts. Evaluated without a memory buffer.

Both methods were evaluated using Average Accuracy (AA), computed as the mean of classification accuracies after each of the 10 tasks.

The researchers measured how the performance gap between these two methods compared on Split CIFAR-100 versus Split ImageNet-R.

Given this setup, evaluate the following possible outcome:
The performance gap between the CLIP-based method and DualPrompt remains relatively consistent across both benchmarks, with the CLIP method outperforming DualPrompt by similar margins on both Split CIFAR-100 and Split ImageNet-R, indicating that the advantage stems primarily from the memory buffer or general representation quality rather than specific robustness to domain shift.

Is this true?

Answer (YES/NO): NO